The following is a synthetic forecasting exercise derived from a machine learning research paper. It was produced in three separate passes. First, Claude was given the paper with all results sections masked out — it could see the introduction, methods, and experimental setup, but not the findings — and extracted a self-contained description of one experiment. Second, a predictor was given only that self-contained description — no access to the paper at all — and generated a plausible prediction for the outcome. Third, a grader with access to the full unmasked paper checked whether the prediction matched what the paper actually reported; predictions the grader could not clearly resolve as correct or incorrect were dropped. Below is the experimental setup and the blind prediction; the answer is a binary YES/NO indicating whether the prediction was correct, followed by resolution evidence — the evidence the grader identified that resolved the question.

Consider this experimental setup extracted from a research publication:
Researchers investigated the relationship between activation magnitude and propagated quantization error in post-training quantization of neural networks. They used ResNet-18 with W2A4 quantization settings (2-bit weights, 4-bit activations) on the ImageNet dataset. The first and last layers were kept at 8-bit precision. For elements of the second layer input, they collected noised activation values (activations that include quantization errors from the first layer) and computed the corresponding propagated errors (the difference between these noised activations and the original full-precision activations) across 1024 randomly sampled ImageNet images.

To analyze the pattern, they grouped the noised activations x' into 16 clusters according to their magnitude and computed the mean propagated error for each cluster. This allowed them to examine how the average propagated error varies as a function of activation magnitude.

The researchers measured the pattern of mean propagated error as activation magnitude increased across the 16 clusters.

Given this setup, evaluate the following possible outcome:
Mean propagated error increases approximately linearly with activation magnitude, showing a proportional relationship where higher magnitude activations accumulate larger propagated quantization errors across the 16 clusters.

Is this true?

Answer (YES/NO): NO